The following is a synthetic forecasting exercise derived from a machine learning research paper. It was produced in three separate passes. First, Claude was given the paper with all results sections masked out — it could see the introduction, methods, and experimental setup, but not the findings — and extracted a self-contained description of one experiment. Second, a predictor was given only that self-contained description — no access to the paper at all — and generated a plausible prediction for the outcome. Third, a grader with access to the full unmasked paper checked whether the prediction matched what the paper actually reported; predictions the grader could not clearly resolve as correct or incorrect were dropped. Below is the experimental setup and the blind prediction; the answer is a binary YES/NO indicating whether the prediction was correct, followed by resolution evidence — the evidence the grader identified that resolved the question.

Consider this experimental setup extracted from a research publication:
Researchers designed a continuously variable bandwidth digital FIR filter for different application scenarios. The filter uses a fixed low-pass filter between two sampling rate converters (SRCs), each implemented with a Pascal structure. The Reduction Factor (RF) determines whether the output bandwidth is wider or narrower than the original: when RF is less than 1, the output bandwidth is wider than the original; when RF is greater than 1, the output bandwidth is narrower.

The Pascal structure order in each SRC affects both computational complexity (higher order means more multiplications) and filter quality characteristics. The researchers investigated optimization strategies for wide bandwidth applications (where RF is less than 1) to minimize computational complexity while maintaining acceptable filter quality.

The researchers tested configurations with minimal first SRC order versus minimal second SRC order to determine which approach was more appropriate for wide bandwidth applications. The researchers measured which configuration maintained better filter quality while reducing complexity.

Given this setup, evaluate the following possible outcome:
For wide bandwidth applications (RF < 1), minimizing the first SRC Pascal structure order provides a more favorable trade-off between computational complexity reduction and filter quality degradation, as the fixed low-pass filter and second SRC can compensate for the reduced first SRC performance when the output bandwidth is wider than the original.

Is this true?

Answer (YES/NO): NO